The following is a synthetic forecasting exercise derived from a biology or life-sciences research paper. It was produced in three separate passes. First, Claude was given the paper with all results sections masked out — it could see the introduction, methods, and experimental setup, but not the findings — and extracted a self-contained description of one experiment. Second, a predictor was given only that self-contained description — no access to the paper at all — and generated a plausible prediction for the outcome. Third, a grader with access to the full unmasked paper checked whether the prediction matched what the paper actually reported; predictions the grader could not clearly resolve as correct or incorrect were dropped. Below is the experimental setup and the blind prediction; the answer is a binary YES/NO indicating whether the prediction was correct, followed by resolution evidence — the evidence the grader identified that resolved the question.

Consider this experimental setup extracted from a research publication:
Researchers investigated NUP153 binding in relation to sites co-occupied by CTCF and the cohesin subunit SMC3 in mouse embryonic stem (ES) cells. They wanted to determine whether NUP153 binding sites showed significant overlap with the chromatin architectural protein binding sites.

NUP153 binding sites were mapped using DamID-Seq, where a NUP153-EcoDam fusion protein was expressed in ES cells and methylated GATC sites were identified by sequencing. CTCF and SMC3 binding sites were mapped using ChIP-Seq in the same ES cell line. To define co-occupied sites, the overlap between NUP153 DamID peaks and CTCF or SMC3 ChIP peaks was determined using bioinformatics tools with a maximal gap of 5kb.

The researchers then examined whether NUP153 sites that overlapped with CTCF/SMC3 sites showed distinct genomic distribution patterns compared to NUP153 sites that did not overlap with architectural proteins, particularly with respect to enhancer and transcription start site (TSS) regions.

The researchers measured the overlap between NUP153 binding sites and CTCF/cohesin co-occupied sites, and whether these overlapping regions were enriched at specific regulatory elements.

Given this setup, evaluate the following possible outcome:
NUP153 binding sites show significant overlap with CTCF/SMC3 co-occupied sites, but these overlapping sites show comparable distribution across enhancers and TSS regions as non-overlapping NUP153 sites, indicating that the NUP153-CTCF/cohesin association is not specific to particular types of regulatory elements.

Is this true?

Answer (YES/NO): NO